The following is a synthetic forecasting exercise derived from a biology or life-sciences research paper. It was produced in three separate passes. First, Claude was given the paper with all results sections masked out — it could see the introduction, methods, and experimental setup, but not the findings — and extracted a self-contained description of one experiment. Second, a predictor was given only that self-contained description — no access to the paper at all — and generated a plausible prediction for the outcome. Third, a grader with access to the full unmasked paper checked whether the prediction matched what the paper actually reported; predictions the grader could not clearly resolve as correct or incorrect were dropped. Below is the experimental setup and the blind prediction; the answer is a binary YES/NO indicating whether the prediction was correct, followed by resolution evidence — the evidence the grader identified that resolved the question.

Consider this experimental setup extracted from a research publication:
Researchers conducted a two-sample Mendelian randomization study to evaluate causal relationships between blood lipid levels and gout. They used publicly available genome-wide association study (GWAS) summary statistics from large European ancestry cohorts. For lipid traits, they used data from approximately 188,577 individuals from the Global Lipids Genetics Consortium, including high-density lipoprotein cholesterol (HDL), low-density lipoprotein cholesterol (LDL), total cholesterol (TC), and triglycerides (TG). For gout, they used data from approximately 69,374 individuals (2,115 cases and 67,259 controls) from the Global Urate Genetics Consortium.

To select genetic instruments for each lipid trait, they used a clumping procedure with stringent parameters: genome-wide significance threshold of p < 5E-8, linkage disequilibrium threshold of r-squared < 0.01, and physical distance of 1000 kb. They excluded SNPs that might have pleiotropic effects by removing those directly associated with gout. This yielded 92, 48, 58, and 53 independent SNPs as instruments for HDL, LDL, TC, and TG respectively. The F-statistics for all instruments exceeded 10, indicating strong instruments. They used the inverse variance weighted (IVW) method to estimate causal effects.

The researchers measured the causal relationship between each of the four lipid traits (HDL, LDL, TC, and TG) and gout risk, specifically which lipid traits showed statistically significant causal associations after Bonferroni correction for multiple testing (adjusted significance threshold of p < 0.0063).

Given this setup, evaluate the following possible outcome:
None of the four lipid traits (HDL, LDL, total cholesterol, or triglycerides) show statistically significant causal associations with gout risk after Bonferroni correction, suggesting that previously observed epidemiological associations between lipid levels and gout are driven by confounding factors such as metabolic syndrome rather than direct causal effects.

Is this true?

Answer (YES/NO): NO